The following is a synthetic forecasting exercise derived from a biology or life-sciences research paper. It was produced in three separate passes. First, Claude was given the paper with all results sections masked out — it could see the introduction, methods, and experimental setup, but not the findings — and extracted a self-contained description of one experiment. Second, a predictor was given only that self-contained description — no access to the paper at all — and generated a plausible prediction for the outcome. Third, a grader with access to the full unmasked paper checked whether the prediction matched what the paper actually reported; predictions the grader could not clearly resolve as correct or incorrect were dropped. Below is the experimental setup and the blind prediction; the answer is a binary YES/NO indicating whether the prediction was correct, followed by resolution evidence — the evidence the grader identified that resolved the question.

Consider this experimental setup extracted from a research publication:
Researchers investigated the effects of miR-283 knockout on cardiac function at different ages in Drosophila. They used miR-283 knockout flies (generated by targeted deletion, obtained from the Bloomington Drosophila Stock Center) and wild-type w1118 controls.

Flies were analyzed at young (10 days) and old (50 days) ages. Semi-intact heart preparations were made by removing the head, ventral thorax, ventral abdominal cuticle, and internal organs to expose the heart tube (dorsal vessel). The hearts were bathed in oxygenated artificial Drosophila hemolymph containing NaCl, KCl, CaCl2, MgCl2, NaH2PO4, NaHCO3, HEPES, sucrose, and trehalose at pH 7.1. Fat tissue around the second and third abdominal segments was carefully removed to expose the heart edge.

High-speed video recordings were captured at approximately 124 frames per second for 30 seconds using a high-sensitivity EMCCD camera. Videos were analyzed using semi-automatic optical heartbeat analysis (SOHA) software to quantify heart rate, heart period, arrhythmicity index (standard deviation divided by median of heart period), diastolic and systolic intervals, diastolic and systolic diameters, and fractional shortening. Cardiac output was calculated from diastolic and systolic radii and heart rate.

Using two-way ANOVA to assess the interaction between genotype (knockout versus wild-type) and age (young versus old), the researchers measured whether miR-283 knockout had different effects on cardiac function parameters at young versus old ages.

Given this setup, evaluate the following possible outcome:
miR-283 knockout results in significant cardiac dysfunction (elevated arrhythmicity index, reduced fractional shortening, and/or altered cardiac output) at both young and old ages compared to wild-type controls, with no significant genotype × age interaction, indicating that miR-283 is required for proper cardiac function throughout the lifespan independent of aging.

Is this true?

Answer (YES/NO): NO